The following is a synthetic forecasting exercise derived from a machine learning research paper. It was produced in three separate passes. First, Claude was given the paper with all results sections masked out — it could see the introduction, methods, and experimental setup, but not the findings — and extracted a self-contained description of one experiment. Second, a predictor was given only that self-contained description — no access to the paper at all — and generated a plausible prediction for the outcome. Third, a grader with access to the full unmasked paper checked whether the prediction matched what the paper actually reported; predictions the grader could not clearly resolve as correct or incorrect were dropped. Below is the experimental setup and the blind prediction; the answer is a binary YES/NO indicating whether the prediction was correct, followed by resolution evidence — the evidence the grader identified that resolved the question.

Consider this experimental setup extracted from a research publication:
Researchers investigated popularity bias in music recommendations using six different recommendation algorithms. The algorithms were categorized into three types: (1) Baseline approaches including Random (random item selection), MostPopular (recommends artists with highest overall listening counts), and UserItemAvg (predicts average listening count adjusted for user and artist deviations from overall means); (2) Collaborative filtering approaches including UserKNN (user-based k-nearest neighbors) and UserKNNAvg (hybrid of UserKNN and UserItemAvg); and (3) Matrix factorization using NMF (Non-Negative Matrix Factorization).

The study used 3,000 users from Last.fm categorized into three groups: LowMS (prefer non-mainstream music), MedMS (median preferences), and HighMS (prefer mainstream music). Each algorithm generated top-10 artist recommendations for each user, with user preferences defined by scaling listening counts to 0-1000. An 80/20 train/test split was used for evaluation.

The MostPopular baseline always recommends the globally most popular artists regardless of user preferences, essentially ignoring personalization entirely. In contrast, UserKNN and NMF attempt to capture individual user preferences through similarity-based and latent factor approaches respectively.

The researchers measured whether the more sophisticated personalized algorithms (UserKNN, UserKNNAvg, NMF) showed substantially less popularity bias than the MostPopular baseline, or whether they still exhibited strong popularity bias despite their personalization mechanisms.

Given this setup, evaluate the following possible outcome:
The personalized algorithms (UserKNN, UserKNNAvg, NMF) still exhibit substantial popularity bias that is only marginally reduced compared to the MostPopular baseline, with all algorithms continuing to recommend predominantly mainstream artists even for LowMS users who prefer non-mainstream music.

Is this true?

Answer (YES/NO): NO